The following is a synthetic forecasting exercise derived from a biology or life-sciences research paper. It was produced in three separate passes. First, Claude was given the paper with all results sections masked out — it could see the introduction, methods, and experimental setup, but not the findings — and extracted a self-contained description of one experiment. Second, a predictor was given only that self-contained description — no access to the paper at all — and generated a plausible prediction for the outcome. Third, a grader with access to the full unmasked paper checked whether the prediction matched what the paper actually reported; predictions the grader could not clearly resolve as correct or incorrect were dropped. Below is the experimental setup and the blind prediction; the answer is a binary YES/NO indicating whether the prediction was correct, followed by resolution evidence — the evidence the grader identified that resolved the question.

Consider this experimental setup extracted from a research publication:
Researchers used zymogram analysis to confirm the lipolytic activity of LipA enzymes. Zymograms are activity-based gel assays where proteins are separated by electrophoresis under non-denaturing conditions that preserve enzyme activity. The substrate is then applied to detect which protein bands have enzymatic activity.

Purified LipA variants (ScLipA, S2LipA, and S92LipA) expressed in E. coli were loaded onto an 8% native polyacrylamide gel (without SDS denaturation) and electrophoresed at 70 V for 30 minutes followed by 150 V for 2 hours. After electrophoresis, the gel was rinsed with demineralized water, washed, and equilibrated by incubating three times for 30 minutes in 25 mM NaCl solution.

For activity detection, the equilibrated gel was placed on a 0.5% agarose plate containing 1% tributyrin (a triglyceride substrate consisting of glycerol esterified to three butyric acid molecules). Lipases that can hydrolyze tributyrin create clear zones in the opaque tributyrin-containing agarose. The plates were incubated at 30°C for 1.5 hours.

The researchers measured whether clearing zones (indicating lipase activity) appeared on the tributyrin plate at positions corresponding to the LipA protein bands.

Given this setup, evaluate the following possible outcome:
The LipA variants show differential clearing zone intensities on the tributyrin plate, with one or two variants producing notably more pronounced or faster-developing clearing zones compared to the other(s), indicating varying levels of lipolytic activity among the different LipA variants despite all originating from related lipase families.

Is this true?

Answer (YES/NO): NO